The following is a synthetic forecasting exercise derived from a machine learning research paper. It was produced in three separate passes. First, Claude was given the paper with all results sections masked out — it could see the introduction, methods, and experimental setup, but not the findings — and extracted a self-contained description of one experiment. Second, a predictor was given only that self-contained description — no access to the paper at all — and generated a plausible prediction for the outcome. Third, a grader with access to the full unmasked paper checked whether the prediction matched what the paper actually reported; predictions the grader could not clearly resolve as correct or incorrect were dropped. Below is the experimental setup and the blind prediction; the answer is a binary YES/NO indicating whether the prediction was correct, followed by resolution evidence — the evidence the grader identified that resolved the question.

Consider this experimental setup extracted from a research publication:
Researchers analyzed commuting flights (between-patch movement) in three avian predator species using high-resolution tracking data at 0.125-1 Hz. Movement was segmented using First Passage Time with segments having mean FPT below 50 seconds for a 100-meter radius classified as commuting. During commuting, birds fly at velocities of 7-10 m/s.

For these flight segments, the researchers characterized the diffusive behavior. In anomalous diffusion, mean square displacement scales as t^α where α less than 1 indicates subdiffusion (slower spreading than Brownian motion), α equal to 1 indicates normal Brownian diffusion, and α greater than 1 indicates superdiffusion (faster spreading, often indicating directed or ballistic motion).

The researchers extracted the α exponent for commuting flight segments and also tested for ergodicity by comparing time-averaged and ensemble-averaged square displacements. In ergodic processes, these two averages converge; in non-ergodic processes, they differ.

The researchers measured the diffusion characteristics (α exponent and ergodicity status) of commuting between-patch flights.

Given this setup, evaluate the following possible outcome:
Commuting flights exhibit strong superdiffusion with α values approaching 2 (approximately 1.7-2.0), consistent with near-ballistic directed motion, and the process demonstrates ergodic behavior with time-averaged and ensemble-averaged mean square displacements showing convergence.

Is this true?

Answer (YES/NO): YES